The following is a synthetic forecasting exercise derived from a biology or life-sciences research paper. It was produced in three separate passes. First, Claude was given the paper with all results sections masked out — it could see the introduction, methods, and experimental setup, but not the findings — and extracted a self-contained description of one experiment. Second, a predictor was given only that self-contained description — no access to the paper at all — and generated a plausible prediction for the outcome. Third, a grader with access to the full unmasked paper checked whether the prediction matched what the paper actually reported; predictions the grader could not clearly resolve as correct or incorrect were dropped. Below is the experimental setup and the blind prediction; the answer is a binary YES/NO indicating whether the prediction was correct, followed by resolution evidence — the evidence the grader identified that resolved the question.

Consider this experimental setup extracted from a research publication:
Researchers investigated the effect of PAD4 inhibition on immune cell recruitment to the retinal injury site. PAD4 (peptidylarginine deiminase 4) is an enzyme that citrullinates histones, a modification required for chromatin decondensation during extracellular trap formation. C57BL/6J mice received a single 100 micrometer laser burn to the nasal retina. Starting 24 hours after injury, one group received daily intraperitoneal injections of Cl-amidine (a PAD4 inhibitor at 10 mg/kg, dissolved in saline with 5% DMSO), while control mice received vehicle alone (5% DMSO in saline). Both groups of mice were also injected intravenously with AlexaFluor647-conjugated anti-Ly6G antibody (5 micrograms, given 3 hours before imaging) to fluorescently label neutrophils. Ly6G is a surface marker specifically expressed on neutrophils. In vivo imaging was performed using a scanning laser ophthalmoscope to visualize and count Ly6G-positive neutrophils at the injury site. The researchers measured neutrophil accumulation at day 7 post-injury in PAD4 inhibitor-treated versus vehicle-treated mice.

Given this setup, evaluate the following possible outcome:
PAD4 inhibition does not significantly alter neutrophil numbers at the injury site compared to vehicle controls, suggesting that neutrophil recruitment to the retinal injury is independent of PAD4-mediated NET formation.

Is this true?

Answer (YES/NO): NO